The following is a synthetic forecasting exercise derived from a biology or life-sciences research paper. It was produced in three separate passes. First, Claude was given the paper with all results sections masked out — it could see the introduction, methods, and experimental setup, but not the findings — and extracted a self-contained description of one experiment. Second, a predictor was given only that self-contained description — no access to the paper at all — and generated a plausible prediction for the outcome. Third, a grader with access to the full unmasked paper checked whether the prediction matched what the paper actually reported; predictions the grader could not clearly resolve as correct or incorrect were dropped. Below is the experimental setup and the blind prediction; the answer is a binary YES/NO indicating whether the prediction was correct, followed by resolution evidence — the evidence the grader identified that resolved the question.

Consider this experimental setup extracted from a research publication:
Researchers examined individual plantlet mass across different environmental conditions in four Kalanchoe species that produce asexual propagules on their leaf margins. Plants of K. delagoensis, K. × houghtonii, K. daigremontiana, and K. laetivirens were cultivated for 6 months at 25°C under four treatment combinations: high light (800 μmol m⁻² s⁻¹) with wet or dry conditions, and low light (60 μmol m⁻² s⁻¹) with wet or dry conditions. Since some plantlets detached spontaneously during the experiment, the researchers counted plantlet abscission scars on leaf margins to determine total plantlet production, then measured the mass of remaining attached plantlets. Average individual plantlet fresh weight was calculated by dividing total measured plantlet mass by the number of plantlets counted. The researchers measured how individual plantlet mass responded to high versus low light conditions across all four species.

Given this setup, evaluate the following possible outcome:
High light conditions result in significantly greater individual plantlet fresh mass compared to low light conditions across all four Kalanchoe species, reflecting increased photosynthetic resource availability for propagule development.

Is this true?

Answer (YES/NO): NO